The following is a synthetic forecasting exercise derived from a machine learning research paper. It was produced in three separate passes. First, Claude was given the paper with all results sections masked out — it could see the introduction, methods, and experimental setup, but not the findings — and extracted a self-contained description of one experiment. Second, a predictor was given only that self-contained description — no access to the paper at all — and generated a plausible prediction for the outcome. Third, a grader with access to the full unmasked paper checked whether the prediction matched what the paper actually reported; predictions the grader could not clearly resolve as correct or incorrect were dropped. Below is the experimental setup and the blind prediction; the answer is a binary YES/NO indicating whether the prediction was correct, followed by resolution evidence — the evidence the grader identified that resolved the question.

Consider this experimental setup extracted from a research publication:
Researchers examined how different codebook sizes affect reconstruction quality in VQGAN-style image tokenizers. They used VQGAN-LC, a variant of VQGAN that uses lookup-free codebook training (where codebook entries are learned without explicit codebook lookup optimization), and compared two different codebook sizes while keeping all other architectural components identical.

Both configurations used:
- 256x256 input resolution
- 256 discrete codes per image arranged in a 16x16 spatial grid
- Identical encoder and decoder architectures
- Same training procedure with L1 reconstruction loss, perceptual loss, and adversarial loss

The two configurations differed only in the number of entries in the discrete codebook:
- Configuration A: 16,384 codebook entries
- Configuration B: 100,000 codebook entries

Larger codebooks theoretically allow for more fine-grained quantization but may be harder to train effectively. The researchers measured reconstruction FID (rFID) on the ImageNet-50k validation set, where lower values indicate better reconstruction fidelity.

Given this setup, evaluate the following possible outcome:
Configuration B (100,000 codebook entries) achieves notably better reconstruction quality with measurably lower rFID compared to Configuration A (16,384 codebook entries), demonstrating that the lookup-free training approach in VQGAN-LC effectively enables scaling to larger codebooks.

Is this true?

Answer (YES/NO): YES